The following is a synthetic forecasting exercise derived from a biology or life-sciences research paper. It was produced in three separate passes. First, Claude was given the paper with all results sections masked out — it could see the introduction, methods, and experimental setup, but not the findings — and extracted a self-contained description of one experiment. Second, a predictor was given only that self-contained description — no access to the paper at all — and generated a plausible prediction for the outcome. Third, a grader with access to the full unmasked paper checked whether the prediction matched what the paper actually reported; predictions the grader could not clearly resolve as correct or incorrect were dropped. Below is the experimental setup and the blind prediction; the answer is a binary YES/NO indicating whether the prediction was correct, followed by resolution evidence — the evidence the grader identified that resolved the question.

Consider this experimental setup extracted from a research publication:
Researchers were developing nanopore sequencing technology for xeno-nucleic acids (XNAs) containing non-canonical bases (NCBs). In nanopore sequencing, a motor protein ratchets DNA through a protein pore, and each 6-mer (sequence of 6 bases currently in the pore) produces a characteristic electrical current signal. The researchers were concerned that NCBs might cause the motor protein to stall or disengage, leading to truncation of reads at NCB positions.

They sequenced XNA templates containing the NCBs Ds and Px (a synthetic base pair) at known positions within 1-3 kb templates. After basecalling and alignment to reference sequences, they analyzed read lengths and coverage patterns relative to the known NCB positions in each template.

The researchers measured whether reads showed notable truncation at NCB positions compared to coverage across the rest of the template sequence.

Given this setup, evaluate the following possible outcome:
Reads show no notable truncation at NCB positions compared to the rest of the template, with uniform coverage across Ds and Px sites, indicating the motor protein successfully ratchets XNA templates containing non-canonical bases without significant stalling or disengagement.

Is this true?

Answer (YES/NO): YES